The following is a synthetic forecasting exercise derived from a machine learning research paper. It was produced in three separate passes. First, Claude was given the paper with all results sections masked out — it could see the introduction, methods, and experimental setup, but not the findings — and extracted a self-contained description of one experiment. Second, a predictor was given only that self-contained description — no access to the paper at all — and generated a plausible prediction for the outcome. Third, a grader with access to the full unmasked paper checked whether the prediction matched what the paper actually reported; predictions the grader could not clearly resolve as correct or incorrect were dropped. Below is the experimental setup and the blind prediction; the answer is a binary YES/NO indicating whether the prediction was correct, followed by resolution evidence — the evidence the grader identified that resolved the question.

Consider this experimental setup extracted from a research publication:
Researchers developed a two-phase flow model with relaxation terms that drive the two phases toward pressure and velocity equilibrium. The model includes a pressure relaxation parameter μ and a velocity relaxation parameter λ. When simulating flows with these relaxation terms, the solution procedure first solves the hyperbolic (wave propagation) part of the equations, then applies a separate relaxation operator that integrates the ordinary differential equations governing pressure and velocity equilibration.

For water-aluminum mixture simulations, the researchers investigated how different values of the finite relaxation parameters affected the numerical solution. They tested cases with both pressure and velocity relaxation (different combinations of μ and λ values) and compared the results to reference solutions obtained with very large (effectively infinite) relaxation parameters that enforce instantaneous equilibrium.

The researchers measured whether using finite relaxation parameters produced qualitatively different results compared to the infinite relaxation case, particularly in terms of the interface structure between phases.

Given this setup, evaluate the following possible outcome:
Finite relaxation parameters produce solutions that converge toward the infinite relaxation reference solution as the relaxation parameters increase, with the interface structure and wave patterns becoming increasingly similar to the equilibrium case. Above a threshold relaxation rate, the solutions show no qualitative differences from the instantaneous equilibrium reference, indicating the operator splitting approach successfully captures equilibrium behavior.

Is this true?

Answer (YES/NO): YES